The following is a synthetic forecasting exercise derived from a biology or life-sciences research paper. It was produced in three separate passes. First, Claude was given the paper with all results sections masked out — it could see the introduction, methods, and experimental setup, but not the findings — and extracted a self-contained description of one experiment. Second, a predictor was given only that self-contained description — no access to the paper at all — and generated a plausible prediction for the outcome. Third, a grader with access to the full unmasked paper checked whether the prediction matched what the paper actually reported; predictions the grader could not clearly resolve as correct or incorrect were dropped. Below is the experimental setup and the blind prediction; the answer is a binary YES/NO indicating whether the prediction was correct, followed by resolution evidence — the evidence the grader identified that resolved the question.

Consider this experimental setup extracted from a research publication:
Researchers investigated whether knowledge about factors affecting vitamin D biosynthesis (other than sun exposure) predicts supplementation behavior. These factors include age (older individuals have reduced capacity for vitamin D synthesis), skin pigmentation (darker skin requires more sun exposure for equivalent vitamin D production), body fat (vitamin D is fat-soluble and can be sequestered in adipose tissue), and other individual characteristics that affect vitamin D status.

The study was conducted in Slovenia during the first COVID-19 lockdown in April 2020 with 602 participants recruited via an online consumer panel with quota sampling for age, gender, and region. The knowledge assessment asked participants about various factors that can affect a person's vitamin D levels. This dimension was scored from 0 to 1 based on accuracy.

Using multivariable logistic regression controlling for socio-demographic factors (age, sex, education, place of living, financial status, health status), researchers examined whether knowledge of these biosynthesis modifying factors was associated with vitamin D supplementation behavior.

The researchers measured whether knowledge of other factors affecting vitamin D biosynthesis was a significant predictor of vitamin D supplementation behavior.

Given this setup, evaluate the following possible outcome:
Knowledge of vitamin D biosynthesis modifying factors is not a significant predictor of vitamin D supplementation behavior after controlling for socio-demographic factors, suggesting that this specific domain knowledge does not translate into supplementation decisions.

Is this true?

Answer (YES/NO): YES